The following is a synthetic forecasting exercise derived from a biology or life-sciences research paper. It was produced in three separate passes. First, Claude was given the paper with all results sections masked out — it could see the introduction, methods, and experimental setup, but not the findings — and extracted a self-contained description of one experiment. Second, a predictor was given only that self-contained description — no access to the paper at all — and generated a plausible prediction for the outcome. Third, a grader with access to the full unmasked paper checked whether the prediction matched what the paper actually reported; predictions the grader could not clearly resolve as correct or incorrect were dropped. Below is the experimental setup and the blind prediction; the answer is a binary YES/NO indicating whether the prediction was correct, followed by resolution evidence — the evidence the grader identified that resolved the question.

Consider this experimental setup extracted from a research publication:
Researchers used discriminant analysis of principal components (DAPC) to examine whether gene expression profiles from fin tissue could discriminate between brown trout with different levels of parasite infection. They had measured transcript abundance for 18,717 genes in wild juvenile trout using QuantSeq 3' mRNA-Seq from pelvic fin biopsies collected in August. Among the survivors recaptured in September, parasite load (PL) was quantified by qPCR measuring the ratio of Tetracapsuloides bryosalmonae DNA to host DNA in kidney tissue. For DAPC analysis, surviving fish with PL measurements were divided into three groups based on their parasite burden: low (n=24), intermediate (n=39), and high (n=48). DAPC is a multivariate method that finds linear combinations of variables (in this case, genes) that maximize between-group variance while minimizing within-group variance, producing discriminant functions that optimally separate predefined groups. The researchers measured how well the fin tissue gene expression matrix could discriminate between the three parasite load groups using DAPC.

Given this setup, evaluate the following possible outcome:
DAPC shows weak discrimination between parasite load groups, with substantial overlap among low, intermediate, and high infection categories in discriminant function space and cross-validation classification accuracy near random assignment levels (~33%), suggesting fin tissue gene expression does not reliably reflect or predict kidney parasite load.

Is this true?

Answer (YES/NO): NO